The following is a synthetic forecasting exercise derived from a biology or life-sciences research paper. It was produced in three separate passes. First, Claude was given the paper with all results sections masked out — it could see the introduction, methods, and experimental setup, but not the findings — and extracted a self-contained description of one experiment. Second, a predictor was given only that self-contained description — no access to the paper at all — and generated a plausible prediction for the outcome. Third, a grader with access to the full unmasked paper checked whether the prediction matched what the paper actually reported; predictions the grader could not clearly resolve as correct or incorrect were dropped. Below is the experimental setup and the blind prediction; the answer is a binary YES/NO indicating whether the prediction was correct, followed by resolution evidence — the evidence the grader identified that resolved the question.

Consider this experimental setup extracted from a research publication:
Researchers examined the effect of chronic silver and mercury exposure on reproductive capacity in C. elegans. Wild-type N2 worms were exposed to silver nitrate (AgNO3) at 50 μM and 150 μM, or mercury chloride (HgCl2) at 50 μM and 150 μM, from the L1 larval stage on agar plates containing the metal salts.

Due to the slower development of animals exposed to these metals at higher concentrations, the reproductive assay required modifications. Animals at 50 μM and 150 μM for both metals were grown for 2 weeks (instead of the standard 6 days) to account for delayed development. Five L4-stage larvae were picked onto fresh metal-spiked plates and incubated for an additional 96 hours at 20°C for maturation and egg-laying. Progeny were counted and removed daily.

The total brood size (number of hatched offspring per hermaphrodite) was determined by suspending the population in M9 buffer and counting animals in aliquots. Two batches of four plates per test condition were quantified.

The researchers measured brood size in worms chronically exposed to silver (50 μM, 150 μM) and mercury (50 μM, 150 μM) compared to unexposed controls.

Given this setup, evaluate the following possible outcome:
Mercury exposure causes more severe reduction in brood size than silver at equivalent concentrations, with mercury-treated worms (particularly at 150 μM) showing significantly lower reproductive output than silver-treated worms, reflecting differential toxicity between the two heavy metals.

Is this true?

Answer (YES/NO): NO